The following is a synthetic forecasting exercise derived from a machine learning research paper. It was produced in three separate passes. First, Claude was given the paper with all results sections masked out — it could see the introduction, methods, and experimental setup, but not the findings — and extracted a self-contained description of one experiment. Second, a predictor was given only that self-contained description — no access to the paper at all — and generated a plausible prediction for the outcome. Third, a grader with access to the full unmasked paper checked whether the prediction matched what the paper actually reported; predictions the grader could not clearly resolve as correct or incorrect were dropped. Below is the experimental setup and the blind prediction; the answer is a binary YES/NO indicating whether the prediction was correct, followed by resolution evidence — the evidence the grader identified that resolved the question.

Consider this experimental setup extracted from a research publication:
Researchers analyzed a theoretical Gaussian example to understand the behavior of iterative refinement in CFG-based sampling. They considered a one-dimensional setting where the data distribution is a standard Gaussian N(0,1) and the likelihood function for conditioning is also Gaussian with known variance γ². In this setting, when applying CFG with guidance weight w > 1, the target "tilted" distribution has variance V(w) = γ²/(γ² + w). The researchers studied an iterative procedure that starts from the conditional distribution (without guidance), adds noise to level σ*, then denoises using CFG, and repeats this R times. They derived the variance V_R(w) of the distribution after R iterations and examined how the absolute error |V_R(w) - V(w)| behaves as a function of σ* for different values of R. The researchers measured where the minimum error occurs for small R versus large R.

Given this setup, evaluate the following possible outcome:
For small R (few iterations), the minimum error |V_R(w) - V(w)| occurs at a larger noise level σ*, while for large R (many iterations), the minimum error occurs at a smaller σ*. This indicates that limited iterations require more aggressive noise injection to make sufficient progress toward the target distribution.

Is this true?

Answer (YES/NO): YES